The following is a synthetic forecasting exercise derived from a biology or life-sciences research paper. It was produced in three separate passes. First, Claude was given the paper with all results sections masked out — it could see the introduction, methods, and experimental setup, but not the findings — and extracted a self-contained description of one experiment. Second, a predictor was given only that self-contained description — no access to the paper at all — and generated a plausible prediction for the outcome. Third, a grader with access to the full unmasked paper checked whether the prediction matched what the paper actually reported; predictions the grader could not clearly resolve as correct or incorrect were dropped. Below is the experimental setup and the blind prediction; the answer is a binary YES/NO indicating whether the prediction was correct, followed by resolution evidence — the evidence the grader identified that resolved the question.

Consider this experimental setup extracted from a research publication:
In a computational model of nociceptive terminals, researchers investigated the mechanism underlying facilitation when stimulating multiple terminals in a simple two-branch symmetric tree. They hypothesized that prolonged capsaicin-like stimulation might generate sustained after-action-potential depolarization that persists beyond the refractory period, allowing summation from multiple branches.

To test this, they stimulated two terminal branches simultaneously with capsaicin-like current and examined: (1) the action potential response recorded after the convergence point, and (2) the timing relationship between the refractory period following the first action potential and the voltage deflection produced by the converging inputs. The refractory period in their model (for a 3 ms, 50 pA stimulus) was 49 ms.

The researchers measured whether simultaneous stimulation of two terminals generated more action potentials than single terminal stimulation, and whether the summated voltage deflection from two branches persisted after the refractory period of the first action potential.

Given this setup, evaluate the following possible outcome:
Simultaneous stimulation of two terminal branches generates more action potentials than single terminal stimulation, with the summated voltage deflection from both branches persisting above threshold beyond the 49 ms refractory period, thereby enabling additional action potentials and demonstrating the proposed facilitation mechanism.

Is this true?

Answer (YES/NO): YES